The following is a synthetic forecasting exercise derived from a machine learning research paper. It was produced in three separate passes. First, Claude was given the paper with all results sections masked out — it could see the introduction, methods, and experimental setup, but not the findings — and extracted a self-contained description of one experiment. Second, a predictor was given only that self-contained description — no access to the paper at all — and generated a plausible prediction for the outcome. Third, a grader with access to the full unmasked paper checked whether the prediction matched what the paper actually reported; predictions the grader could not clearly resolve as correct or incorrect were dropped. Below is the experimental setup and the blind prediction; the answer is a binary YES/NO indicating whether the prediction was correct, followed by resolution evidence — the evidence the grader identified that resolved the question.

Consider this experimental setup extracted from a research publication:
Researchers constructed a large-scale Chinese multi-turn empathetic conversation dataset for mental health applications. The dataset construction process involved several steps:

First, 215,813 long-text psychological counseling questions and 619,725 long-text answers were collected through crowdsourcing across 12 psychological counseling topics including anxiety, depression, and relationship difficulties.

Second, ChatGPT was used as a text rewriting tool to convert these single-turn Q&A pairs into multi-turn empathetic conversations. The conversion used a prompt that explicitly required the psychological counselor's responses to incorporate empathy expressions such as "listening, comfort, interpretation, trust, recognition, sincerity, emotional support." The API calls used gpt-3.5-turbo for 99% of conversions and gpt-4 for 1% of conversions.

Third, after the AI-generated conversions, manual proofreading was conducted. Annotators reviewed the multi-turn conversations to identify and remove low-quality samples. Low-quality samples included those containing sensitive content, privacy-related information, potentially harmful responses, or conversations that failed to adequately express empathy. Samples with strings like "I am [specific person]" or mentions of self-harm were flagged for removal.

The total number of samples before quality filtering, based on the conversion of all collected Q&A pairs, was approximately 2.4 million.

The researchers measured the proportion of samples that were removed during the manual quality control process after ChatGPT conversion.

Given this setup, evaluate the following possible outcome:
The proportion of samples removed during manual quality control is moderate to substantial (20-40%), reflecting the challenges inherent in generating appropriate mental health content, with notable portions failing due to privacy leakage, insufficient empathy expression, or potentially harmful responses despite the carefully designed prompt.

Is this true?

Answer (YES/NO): NO